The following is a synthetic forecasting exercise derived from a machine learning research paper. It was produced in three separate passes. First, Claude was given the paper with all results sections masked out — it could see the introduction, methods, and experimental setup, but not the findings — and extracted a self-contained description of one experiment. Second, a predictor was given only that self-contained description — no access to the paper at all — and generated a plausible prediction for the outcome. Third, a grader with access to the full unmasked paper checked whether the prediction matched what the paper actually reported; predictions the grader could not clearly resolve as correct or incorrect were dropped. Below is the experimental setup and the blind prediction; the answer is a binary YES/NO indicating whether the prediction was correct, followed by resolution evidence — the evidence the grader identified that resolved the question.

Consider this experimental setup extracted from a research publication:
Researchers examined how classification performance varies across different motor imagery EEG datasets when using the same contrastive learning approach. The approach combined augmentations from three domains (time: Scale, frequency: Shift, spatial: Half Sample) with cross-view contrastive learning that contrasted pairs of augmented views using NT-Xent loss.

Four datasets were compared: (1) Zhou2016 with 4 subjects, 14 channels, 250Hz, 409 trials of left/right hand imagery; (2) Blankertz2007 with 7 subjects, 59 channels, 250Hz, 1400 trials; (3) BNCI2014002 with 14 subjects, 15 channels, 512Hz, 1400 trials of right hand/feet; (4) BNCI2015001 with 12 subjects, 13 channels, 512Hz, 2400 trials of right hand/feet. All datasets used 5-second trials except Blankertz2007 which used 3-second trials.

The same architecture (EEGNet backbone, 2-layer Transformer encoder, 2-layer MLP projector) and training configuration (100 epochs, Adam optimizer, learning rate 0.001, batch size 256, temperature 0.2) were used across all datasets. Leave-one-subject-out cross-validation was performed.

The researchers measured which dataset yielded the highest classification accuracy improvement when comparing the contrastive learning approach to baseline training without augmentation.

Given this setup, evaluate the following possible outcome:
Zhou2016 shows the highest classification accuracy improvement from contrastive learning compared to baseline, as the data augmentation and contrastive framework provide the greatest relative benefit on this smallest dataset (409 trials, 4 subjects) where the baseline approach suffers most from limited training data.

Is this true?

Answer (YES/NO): NO